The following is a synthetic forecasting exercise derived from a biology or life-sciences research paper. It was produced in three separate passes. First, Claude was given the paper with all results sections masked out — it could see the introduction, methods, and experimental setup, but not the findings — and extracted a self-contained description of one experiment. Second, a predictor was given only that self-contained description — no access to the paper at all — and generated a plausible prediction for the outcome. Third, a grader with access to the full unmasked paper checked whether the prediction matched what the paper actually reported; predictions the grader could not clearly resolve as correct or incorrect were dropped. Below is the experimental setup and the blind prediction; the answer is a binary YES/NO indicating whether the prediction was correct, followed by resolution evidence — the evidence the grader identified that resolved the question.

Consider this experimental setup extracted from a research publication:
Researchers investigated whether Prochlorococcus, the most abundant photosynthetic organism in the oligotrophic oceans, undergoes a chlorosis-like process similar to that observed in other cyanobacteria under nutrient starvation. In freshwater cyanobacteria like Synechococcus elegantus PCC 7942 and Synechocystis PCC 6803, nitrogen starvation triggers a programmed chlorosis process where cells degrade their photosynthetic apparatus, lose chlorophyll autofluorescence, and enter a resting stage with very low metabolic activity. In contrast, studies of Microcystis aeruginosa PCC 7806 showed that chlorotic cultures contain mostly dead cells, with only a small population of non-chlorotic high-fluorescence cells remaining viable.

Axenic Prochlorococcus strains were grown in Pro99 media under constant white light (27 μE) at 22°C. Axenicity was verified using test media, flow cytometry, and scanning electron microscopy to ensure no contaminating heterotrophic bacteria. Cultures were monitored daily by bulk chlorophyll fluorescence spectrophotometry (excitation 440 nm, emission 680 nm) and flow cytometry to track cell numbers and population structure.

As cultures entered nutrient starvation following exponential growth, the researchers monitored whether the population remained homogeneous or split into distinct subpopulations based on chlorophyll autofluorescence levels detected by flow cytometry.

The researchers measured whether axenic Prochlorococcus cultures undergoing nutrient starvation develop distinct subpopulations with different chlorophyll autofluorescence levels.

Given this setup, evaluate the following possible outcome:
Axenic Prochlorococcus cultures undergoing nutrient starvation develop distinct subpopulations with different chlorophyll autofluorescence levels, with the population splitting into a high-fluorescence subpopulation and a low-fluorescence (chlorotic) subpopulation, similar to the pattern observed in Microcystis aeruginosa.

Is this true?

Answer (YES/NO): NO